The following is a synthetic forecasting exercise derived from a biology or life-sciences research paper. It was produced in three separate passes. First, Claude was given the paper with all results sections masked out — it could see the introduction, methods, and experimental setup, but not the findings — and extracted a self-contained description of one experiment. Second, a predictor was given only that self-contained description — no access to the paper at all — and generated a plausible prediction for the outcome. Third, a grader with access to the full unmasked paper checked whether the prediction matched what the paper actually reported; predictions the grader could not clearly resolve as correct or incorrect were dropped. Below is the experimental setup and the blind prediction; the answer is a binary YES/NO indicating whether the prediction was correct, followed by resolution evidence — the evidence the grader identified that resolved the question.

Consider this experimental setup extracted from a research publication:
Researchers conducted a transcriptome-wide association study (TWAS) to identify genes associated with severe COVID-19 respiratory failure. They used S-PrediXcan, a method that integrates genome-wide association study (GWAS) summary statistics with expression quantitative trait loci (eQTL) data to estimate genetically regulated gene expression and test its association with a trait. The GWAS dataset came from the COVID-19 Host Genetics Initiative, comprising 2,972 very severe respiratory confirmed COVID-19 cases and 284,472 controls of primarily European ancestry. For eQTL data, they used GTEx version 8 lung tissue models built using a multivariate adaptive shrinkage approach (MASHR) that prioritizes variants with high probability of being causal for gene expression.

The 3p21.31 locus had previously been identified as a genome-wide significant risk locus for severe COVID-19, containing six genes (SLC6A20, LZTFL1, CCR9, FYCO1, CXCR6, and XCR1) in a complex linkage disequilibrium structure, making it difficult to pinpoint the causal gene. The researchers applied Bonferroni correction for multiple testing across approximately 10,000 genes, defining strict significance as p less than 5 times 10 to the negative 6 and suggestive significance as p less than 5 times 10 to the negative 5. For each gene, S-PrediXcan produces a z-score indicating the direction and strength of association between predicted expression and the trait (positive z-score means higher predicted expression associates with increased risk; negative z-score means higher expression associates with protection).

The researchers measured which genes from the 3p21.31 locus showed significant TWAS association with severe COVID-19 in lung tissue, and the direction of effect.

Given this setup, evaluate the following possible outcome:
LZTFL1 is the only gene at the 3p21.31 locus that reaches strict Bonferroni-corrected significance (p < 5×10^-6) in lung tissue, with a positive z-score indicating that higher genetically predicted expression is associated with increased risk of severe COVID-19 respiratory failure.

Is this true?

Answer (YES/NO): NO